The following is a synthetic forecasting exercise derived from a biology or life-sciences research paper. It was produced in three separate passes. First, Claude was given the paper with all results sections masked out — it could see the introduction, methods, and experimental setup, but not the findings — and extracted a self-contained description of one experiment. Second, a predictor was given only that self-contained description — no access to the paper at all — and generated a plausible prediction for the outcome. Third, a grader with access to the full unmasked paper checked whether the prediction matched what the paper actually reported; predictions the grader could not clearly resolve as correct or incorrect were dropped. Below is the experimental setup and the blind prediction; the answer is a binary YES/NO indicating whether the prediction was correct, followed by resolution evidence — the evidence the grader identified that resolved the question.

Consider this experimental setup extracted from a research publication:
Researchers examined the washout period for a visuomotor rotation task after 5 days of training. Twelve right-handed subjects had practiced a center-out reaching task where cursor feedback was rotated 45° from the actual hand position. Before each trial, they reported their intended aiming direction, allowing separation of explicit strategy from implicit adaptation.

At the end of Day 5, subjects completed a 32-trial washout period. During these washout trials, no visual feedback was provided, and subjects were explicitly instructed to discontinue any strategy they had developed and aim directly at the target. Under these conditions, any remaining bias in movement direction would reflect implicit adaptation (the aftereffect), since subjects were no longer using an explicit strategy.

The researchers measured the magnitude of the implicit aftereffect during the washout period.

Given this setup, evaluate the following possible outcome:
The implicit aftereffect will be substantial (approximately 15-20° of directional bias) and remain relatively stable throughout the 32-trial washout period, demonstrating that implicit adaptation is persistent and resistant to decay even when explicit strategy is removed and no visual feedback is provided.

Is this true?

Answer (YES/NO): NO